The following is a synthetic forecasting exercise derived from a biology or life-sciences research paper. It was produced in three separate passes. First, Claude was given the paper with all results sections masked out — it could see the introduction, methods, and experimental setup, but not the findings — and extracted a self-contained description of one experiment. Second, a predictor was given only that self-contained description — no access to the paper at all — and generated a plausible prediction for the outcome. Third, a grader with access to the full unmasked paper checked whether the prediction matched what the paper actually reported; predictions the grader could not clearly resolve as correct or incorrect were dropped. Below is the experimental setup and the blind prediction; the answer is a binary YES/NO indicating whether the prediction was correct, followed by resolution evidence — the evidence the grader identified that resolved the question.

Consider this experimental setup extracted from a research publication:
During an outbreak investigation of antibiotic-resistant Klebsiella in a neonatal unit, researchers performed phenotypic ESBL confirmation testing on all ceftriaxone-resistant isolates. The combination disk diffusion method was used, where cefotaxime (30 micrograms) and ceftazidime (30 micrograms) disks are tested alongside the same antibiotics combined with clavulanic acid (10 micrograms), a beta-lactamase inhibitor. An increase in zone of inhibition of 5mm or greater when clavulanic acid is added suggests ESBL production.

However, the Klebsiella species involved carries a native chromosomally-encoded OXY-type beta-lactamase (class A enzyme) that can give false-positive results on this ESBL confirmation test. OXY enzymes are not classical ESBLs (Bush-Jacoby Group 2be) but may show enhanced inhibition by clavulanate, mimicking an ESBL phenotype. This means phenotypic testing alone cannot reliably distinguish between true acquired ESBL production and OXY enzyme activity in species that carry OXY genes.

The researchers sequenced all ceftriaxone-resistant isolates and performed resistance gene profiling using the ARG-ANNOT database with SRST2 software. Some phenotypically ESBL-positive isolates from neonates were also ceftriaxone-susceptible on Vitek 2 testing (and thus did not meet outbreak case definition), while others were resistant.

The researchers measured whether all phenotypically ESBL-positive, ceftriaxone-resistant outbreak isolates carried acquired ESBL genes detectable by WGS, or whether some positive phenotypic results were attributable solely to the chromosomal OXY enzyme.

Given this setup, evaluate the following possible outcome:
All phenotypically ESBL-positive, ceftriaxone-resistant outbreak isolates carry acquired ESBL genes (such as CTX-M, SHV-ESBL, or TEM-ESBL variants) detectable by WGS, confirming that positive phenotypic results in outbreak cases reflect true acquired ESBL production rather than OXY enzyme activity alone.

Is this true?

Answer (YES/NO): YES